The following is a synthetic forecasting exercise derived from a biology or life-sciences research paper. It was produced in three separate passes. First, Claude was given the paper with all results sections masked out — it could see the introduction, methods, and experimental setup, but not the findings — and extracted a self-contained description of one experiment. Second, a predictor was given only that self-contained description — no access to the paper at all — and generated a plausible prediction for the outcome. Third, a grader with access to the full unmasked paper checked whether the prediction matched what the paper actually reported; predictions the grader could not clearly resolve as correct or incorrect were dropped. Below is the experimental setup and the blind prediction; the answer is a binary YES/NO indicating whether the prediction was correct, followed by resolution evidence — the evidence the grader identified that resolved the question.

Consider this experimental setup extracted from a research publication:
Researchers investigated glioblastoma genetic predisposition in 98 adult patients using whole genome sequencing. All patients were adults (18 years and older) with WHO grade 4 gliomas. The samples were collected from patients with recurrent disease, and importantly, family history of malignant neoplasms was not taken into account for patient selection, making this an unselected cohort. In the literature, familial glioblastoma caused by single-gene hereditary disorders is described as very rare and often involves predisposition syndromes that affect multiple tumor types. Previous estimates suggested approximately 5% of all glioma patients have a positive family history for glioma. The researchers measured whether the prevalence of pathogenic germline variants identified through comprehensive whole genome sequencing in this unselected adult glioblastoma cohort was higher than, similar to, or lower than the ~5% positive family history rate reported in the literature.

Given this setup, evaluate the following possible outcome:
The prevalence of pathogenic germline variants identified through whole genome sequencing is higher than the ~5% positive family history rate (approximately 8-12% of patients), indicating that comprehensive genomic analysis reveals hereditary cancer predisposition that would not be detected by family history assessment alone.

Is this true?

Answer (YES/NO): YES